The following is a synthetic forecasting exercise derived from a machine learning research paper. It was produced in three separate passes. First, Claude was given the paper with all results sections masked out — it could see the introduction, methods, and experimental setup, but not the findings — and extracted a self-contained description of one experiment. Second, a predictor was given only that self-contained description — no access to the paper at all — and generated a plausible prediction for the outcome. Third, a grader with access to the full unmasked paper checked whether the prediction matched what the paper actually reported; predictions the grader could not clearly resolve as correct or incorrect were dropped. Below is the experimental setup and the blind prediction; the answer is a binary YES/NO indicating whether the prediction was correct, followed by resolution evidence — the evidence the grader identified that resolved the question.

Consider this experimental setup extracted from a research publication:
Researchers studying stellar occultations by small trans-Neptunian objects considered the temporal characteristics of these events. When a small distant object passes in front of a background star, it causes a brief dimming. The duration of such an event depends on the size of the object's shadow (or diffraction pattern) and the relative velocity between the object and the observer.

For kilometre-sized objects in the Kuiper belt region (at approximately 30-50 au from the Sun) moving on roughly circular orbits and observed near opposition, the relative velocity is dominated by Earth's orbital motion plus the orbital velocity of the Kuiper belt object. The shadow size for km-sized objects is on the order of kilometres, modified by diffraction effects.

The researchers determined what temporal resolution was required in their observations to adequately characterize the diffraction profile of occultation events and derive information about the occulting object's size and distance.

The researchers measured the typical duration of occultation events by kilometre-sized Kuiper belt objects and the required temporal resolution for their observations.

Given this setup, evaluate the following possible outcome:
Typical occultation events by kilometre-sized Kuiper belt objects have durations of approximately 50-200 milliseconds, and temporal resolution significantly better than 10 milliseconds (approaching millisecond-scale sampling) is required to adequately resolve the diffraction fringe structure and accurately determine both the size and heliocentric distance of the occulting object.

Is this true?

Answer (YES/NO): NO